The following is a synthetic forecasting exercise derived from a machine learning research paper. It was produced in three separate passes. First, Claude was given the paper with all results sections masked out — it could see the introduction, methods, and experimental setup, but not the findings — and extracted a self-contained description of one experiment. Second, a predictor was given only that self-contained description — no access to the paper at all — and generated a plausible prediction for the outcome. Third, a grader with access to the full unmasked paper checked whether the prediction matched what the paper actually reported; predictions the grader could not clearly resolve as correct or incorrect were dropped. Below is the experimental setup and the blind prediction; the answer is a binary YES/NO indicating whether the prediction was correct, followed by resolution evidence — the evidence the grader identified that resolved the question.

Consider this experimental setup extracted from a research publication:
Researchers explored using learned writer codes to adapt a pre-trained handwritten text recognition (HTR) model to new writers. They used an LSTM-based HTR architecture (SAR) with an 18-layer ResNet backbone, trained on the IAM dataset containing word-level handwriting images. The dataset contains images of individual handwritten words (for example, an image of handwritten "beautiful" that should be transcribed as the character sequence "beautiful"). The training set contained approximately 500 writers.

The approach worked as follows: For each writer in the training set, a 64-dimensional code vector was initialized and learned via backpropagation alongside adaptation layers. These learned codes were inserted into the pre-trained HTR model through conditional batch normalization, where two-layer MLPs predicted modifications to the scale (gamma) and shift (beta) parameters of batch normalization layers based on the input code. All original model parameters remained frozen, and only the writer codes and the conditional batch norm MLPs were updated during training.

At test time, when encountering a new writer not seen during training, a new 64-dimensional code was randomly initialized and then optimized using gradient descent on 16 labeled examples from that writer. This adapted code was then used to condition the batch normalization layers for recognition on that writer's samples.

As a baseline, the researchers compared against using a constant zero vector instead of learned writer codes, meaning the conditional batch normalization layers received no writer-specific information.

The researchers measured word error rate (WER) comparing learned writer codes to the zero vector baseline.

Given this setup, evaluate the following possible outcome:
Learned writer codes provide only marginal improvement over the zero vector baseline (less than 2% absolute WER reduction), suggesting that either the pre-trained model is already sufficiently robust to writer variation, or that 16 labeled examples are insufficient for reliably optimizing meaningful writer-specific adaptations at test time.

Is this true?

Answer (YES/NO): NO